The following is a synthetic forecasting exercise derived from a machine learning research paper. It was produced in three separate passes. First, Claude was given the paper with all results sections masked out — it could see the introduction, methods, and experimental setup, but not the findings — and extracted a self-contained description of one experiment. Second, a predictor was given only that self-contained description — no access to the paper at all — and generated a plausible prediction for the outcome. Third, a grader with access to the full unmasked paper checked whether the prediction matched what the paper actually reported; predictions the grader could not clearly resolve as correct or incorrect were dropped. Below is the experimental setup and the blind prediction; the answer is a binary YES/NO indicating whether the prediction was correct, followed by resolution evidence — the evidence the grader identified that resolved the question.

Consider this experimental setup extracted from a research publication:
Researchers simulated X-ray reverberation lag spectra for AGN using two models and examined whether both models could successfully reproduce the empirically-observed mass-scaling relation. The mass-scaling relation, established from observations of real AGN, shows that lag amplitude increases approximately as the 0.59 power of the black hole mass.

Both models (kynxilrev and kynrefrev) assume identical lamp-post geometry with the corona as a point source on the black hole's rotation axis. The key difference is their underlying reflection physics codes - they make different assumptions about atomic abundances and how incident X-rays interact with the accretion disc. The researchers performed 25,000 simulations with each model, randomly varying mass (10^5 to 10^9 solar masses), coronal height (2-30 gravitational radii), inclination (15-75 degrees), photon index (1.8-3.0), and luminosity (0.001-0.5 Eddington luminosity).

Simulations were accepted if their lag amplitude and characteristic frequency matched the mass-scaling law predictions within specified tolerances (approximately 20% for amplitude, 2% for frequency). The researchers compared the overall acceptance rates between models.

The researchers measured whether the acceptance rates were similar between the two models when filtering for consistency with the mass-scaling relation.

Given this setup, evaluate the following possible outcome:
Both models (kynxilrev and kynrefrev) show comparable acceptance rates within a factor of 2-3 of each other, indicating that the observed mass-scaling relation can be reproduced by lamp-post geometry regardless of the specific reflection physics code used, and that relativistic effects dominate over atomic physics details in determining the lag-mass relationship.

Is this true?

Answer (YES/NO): YES